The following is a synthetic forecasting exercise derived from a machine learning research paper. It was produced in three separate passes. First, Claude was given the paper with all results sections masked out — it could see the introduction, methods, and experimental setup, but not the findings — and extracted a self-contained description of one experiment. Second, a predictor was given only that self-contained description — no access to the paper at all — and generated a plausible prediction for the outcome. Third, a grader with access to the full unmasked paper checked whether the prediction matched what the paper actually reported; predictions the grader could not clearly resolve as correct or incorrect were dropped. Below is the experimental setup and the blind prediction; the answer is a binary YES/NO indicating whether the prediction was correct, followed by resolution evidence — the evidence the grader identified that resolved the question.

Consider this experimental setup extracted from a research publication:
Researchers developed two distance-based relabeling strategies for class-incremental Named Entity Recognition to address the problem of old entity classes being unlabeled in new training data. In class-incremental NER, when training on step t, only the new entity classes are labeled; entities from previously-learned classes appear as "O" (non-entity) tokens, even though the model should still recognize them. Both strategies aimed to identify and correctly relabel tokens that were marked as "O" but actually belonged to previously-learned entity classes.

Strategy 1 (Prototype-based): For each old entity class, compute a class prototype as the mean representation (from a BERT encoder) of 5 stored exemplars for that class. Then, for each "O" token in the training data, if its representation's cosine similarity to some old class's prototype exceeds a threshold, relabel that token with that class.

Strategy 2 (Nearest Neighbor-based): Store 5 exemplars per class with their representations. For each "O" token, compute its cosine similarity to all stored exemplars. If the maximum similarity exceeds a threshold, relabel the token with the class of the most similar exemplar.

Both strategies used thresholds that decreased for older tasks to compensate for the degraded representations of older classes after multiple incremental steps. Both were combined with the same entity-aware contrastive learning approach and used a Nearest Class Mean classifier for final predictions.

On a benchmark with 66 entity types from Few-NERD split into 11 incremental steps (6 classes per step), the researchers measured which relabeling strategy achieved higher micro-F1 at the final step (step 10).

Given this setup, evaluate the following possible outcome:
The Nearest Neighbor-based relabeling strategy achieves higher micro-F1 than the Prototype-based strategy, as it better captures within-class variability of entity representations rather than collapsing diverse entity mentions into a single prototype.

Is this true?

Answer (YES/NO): NO